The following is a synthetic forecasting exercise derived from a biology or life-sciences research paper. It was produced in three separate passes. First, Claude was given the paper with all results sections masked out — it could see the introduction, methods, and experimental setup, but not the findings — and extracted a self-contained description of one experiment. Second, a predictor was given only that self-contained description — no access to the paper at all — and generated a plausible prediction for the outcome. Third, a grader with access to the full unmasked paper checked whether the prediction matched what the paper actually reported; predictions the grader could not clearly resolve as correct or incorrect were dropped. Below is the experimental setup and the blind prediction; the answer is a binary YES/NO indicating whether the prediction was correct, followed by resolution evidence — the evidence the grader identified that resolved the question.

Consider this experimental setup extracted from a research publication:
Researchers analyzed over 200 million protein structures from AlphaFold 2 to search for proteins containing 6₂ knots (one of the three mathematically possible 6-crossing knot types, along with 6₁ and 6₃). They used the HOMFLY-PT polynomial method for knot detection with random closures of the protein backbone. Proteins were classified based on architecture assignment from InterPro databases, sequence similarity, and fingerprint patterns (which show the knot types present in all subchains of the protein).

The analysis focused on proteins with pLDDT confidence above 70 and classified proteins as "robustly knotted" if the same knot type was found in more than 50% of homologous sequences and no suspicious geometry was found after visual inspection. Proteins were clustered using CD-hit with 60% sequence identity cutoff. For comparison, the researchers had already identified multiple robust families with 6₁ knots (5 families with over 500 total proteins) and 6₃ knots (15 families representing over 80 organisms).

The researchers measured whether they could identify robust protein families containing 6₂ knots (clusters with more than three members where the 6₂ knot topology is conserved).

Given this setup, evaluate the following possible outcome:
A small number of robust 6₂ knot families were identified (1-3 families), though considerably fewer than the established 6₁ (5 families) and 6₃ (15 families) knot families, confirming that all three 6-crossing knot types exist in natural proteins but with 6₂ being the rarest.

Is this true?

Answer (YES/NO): NO